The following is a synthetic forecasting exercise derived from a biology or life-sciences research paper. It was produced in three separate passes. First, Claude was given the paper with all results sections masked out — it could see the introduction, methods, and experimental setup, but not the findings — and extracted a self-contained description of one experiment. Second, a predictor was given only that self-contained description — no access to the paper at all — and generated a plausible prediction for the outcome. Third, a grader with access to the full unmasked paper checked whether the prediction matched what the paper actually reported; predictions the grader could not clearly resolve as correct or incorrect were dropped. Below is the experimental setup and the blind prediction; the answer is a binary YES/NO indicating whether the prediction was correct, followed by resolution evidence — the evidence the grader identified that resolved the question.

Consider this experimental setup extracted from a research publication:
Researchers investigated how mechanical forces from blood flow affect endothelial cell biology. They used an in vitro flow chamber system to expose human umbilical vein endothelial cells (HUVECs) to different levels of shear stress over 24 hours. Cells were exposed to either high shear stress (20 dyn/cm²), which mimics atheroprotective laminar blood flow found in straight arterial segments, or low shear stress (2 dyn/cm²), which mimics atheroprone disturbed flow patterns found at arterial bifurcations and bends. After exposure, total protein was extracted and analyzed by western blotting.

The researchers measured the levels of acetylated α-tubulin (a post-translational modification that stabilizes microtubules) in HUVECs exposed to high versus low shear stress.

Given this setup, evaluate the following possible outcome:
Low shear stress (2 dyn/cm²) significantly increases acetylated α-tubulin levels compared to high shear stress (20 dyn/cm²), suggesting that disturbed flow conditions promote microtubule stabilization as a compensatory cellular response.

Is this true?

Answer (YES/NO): NO